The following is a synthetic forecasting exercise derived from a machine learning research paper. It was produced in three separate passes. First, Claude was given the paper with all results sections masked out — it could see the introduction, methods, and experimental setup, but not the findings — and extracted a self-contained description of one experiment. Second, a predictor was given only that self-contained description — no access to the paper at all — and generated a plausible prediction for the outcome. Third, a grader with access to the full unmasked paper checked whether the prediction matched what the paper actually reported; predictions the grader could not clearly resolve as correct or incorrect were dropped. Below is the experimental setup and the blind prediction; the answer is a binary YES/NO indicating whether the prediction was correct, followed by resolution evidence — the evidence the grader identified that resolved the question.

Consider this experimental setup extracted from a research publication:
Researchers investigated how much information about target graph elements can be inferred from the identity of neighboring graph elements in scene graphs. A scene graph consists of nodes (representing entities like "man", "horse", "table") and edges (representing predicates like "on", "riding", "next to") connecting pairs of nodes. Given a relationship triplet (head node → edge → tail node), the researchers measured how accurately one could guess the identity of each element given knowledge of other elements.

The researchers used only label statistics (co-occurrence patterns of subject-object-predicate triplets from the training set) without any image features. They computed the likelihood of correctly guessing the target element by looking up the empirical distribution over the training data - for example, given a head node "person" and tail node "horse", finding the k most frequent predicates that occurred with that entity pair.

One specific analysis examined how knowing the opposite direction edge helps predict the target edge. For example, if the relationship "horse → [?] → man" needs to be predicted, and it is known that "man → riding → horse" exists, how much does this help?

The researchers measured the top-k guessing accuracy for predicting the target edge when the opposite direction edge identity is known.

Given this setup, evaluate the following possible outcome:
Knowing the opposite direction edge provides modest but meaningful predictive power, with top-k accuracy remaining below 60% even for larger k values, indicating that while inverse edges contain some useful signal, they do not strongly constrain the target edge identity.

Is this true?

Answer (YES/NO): NO